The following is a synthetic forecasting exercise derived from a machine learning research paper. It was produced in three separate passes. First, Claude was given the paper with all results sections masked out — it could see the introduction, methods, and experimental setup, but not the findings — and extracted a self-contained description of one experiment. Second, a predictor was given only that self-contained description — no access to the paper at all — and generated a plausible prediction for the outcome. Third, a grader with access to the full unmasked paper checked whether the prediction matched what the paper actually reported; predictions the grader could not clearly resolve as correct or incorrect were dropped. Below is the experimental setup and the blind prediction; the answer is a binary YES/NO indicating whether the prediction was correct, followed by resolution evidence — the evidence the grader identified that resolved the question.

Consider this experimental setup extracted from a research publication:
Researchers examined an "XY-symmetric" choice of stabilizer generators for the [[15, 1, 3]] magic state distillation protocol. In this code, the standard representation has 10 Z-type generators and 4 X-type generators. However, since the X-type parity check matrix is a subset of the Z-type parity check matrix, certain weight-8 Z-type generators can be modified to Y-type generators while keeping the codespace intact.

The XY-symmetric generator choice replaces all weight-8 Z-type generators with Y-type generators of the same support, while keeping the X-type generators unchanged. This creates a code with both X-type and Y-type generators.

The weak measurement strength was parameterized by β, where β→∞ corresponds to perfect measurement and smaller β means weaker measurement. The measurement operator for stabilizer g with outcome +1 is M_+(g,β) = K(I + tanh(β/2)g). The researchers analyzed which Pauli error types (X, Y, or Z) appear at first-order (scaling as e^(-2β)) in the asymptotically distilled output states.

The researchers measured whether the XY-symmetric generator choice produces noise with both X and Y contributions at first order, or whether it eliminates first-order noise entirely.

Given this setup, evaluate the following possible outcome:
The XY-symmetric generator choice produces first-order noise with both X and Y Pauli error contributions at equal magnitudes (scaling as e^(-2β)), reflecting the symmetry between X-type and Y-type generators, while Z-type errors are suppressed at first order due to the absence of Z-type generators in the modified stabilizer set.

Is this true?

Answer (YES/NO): NO